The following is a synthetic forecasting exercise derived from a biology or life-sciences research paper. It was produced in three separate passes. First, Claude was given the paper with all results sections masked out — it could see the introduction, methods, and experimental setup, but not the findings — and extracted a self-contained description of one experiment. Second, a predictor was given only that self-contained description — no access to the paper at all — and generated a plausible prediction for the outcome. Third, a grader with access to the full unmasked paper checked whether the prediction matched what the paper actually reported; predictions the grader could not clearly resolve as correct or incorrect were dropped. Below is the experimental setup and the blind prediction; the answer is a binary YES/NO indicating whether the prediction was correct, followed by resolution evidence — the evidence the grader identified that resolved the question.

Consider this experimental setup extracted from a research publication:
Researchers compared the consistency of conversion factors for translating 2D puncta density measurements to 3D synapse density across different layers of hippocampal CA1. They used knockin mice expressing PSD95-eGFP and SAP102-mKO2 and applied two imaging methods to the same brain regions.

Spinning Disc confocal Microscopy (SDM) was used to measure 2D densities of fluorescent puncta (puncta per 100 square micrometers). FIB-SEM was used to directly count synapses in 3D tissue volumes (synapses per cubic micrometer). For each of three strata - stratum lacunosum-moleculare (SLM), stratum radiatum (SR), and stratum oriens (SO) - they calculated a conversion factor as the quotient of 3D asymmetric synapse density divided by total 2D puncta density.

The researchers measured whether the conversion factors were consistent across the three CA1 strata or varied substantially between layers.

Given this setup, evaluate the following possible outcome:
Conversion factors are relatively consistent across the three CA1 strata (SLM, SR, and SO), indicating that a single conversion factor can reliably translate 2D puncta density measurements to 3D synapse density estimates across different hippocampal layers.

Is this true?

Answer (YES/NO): YES